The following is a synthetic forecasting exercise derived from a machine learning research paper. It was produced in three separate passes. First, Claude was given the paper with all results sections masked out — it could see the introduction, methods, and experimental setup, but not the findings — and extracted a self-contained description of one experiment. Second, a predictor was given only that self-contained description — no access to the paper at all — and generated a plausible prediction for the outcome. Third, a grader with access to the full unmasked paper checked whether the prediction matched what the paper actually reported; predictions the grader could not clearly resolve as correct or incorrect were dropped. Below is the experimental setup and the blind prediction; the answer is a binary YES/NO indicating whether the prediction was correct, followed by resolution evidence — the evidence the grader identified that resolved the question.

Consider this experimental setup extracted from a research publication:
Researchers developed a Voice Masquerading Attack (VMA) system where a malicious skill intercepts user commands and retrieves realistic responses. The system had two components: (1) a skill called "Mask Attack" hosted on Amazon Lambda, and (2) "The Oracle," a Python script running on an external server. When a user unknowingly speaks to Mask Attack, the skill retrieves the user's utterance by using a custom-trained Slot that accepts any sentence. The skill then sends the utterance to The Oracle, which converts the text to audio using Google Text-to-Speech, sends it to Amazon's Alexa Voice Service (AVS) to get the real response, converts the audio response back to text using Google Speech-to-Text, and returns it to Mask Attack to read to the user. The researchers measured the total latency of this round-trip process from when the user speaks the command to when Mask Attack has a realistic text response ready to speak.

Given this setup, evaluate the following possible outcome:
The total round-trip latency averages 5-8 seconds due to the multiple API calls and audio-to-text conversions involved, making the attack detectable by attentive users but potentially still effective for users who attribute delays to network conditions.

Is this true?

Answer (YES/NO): YES